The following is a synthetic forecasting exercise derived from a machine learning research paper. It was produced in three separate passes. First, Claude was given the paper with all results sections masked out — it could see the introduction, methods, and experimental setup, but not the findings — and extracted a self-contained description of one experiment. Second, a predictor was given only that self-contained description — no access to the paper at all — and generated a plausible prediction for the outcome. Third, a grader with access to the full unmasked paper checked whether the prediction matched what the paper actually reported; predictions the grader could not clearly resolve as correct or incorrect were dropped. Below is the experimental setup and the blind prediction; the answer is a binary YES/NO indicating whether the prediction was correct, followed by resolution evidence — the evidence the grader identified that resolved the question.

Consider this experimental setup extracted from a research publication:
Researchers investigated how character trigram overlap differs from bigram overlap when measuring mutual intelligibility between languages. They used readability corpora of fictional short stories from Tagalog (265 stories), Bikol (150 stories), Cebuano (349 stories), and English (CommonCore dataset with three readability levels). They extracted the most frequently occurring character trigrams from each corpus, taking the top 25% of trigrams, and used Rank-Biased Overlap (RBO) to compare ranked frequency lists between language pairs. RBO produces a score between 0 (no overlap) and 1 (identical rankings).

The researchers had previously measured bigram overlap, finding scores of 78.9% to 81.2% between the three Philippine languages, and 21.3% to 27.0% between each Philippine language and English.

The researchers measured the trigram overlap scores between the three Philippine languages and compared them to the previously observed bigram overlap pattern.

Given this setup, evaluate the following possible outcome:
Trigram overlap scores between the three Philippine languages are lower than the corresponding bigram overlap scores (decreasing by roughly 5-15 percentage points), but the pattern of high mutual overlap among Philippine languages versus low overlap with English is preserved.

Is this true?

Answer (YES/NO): NO